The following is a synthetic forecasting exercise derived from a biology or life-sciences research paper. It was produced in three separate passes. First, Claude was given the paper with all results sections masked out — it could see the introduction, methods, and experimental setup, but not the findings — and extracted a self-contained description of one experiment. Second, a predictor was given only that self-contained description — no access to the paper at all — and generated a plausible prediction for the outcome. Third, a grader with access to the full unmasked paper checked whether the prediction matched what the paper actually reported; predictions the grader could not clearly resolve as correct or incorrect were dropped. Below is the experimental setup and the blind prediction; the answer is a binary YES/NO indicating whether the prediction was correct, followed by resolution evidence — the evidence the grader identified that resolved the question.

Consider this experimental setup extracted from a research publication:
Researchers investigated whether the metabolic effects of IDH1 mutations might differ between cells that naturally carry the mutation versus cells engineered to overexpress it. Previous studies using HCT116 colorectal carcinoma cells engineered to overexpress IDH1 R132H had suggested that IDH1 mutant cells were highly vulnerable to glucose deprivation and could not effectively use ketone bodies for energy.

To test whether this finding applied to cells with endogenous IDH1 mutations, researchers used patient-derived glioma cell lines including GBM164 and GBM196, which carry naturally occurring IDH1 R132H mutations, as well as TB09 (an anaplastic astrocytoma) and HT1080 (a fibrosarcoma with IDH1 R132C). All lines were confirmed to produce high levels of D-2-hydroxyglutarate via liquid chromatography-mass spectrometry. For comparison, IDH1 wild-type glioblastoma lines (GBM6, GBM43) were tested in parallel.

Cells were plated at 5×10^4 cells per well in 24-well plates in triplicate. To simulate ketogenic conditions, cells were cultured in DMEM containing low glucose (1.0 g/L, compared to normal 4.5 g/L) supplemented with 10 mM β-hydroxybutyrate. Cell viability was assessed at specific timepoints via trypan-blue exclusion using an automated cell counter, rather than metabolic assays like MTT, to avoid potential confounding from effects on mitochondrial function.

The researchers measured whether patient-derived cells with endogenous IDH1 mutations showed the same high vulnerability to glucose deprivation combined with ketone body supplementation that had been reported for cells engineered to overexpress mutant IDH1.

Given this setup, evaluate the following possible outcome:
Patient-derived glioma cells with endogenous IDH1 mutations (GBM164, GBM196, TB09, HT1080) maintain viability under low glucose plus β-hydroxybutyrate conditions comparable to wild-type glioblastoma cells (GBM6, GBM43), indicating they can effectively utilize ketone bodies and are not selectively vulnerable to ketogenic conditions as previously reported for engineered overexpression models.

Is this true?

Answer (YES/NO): YES